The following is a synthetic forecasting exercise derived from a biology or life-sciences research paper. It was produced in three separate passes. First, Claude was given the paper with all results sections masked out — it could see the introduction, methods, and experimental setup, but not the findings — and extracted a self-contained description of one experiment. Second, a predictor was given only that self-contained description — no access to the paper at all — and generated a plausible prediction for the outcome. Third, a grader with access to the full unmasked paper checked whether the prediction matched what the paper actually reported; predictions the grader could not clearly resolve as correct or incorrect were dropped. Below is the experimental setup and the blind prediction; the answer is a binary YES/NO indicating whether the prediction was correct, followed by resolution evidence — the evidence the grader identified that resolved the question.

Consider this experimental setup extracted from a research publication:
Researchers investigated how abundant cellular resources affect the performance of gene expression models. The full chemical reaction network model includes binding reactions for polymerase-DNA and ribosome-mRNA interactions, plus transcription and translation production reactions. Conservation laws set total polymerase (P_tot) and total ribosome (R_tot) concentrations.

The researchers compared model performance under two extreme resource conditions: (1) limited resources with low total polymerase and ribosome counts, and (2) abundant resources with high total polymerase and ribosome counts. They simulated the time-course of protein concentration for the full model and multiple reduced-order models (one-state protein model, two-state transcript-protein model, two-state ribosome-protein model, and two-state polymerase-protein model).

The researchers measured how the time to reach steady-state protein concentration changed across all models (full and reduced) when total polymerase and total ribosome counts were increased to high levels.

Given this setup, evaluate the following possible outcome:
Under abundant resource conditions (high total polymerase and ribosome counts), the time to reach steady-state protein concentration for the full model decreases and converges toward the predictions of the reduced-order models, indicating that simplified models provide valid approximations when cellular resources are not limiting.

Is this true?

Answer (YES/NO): YES